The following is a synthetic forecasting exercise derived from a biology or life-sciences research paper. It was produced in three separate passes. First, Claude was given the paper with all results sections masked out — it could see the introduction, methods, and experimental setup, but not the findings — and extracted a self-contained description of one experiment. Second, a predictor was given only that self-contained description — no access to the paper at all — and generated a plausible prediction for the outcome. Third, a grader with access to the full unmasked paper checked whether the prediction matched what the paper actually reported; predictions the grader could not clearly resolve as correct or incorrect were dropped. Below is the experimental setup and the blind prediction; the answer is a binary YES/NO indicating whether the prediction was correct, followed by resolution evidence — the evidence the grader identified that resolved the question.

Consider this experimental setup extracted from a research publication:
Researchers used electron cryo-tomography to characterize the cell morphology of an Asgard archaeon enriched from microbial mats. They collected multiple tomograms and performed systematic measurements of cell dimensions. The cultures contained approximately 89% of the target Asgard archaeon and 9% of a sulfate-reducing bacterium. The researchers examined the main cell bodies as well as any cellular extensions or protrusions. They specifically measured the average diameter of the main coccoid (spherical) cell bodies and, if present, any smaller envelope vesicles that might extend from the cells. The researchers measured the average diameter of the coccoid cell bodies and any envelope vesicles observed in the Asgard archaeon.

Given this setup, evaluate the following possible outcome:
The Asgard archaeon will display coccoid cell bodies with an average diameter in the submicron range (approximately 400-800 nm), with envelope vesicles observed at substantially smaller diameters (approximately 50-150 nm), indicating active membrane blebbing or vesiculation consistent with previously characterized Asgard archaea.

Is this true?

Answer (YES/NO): NO